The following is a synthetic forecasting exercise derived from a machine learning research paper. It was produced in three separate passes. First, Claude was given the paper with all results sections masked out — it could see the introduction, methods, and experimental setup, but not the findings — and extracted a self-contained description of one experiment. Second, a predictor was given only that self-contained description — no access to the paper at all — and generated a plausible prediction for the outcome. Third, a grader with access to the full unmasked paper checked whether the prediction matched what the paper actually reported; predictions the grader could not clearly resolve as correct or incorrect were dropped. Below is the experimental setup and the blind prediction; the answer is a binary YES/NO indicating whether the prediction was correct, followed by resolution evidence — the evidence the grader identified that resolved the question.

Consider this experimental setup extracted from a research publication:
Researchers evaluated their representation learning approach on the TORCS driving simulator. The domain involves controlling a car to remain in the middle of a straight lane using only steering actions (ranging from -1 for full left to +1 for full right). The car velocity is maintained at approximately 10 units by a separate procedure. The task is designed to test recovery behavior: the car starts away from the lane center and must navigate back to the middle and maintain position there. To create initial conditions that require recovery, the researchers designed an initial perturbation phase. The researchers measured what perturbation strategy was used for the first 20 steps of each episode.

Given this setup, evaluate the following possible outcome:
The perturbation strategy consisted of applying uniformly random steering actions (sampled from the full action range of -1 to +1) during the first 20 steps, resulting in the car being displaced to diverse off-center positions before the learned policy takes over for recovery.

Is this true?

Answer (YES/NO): NO